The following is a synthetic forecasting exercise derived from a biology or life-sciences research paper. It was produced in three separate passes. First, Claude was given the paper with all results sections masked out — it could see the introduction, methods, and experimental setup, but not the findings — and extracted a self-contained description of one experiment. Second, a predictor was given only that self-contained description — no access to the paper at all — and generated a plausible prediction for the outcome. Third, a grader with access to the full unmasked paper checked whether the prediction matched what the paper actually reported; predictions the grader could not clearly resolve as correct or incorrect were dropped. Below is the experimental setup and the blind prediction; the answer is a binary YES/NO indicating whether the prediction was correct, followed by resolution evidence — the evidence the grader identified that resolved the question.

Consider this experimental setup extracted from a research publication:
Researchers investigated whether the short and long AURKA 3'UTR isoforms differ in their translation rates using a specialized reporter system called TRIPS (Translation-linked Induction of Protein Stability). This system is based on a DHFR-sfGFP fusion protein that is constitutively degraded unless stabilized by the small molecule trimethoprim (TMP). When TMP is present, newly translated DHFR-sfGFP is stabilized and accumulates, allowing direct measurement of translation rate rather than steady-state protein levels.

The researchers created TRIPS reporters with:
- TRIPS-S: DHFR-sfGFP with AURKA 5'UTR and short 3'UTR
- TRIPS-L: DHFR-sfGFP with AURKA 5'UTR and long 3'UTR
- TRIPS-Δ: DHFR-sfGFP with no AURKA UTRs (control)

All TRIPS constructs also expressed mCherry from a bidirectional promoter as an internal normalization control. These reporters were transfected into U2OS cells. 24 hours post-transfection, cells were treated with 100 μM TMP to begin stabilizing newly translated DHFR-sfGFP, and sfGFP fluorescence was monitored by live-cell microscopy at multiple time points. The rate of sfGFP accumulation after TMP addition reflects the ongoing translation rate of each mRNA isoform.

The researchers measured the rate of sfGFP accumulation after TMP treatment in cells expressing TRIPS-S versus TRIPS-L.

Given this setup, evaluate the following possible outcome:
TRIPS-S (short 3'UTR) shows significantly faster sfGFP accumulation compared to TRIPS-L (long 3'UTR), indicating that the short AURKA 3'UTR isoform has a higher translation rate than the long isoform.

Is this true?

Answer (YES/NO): YES